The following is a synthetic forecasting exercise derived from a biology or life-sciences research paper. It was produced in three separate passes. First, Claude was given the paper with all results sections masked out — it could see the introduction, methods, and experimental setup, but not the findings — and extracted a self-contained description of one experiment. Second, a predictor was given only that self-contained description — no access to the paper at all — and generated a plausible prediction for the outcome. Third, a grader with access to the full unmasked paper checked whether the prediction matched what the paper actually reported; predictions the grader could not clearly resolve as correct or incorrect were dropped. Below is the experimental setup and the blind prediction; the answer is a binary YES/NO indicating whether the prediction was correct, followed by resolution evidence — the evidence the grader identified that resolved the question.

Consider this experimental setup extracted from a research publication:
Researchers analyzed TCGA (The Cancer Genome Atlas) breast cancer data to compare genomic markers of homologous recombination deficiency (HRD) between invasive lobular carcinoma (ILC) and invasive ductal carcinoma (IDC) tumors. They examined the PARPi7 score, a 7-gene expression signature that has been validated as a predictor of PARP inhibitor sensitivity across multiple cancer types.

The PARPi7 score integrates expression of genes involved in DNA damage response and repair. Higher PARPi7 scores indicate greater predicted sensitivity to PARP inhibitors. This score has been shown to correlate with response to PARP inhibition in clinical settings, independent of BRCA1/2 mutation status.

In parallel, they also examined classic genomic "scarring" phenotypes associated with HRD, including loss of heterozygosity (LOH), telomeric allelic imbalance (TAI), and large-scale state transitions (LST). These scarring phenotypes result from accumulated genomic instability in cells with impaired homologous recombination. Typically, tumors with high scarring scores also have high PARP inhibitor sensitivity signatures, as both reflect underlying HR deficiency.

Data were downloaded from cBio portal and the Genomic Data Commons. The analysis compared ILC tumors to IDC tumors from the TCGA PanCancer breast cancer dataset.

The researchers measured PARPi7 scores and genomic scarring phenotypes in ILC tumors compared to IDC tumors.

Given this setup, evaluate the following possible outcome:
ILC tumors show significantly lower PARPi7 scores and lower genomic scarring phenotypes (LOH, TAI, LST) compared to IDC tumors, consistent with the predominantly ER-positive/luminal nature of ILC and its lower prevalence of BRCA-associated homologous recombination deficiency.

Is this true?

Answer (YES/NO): NO